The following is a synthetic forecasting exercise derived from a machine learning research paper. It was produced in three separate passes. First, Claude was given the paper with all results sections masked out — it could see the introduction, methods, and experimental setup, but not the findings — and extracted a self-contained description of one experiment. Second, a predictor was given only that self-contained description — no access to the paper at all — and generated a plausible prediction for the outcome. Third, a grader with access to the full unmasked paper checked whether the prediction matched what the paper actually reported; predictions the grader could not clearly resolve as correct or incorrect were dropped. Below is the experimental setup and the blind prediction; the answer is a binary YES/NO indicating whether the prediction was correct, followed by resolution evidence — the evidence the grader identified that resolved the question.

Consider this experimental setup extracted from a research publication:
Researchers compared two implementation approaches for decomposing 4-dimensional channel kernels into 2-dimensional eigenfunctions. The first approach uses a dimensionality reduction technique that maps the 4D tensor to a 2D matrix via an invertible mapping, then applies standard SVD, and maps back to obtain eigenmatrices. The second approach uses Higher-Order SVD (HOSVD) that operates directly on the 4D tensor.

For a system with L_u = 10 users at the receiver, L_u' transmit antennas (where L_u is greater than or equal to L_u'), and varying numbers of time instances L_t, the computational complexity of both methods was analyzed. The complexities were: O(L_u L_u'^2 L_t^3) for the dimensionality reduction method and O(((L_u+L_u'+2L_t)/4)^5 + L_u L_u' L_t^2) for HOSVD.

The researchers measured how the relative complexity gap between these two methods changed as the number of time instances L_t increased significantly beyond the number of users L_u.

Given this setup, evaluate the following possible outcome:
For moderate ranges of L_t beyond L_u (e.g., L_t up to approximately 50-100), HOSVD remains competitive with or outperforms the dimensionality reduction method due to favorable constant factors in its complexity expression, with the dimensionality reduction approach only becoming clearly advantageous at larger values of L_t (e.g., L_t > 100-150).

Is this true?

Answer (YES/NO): NO